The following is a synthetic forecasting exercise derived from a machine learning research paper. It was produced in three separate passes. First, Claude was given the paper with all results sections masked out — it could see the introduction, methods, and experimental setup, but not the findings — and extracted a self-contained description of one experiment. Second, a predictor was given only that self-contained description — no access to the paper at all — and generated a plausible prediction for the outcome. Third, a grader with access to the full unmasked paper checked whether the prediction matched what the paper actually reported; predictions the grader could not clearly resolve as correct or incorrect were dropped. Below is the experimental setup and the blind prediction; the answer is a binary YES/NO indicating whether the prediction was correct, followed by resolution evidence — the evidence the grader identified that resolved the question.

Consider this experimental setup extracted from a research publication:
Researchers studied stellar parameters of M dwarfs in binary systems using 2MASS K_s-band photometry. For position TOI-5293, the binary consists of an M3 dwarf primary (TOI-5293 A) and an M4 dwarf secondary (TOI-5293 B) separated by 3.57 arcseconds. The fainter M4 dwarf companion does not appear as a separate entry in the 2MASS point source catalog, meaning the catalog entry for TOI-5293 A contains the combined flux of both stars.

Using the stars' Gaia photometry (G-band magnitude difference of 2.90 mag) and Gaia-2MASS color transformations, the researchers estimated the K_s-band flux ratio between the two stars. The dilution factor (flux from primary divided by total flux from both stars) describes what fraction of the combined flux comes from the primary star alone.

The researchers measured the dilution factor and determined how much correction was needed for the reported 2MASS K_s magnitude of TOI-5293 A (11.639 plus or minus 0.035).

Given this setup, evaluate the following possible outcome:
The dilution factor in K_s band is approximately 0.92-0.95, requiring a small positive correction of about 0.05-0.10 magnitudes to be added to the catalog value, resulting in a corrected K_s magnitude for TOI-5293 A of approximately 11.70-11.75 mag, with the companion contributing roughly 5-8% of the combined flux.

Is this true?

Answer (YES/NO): NO